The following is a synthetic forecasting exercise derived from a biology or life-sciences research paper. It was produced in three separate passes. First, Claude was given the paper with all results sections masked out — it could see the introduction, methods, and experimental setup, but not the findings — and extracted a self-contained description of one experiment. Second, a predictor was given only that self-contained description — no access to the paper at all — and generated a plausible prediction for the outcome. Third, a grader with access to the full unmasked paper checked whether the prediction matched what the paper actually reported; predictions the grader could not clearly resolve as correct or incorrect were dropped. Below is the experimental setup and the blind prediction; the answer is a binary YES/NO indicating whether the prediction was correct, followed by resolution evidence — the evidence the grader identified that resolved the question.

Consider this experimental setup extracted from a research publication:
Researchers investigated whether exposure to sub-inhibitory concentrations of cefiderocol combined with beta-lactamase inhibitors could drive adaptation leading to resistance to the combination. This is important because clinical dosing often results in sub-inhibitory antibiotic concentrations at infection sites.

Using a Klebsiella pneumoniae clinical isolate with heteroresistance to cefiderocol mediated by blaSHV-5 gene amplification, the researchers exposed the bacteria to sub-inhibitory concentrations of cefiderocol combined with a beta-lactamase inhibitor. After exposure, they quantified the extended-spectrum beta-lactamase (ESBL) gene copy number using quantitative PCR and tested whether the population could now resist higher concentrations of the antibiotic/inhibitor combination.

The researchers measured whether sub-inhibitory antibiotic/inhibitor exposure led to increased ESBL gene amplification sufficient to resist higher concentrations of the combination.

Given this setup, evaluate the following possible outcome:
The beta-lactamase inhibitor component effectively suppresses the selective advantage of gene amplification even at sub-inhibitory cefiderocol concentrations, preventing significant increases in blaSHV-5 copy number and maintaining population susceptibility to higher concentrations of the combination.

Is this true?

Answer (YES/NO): NO